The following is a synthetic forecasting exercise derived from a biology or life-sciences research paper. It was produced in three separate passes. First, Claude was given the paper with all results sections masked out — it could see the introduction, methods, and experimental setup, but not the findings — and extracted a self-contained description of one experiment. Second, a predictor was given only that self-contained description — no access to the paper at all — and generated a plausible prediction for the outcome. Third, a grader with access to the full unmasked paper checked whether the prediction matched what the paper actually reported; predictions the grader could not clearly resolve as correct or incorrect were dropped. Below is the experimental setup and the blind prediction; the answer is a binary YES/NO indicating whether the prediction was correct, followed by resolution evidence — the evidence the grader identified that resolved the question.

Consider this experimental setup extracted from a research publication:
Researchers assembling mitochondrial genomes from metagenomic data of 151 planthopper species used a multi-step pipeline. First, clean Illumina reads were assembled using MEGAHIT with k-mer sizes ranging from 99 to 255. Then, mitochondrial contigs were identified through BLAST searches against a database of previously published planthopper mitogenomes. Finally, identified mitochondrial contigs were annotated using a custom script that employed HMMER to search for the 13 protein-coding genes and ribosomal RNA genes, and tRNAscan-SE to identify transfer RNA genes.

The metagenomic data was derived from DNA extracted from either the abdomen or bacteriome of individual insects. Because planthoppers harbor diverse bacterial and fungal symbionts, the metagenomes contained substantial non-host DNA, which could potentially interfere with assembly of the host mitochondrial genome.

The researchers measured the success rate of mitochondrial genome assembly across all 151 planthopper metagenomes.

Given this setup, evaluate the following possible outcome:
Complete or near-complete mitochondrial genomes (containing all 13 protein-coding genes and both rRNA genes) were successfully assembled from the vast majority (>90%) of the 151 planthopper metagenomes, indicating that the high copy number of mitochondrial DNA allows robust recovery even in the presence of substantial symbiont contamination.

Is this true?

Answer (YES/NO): YES